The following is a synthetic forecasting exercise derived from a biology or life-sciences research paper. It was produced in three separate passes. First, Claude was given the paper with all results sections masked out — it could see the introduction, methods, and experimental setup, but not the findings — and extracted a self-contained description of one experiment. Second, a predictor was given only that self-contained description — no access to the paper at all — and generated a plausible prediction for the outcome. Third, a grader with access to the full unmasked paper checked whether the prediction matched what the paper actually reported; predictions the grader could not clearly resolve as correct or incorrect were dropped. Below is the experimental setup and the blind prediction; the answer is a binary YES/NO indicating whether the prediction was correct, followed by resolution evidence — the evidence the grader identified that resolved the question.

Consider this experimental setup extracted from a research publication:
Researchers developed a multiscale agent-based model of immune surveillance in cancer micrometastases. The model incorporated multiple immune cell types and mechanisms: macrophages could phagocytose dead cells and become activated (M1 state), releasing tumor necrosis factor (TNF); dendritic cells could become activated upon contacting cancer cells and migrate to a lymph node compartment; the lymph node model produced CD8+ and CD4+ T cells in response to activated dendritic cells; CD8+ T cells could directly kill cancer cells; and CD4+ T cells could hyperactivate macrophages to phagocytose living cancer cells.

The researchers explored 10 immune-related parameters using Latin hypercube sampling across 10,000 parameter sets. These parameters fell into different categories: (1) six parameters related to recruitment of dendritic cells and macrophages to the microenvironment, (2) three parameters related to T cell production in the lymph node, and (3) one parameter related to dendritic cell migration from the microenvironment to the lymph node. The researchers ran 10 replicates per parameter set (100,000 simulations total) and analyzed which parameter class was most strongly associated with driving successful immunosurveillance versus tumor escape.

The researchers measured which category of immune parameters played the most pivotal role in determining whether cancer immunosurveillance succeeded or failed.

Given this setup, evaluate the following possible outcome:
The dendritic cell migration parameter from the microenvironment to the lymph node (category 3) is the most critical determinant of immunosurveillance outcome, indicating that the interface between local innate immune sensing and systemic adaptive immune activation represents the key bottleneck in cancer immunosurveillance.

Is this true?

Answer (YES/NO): NO